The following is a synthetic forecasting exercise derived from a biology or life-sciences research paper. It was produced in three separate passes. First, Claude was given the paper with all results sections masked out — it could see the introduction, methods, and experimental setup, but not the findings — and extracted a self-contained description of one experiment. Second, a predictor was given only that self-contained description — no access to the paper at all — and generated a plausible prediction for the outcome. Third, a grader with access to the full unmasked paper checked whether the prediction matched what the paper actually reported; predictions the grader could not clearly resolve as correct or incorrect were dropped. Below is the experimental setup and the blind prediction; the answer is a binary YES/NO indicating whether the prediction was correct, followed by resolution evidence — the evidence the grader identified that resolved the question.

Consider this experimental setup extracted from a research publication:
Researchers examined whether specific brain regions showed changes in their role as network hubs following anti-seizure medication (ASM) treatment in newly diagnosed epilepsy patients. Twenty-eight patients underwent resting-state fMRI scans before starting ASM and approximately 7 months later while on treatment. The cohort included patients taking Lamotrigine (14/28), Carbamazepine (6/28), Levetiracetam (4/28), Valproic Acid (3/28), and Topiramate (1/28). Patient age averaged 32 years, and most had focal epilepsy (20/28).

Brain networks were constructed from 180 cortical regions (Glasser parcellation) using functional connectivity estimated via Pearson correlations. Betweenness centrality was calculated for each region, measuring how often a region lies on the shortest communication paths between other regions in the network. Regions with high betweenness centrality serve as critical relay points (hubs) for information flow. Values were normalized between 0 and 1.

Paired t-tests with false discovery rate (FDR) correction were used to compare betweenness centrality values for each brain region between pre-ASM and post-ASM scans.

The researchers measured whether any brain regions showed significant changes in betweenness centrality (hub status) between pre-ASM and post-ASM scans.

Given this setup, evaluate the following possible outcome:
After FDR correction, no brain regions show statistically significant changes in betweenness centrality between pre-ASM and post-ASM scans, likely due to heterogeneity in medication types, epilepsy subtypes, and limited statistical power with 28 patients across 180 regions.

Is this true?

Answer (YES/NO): NO